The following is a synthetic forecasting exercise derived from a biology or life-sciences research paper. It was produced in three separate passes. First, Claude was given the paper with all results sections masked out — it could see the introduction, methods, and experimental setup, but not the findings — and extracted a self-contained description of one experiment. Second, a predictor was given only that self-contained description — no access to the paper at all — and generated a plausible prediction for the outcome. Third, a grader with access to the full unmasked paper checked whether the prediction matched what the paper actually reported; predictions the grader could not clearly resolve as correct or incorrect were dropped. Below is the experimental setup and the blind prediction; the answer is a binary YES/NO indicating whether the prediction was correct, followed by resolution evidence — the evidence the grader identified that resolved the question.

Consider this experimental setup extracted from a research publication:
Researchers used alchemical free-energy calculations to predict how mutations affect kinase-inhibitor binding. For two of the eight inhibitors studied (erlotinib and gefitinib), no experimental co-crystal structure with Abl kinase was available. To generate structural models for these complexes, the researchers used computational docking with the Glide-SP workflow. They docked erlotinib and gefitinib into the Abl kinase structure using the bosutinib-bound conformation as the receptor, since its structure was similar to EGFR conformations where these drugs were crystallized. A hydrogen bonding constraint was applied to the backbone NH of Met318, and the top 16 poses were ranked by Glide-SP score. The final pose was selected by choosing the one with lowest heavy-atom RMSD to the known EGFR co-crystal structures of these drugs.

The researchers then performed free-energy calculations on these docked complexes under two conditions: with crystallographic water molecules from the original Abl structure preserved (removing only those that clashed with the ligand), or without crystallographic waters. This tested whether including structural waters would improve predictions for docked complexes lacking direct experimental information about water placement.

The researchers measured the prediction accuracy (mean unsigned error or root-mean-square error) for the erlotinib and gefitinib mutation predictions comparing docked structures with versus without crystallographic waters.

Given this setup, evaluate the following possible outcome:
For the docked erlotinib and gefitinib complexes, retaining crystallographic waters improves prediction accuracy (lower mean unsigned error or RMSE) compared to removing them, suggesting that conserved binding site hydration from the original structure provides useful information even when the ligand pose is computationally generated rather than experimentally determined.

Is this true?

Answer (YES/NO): NO